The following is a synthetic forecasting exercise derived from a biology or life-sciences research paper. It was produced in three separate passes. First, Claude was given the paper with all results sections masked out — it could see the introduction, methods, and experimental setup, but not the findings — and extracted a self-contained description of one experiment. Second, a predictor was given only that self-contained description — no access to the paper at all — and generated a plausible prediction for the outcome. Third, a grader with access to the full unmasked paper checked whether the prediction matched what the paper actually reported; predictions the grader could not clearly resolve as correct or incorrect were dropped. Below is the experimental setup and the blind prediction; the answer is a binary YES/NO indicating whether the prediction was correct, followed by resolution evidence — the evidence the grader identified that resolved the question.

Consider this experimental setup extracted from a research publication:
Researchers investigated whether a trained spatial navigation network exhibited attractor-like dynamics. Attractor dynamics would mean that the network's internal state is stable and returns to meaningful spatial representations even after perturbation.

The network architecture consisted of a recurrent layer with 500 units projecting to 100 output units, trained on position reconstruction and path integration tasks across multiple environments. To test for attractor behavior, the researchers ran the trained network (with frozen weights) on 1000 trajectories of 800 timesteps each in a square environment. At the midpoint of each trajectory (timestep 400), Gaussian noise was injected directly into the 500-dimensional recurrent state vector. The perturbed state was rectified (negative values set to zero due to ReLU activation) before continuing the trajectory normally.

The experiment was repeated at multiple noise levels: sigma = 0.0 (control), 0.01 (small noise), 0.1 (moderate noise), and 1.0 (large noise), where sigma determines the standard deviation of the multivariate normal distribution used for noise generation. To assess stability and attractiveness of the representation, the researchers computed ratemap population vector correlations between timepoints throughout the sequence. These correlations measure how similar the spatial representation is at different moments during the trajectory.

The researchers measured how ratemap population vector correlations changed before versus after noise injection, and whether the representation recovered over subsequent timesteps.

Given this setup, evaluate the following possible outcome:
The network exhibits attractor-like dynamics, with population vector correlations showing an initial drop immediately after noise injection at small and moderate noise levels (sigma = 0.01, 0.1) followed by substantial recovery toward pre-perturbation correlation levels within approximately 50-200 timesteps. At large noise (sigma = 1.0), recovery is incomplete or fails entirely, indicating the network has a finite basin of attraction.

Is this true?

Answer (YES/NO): NO